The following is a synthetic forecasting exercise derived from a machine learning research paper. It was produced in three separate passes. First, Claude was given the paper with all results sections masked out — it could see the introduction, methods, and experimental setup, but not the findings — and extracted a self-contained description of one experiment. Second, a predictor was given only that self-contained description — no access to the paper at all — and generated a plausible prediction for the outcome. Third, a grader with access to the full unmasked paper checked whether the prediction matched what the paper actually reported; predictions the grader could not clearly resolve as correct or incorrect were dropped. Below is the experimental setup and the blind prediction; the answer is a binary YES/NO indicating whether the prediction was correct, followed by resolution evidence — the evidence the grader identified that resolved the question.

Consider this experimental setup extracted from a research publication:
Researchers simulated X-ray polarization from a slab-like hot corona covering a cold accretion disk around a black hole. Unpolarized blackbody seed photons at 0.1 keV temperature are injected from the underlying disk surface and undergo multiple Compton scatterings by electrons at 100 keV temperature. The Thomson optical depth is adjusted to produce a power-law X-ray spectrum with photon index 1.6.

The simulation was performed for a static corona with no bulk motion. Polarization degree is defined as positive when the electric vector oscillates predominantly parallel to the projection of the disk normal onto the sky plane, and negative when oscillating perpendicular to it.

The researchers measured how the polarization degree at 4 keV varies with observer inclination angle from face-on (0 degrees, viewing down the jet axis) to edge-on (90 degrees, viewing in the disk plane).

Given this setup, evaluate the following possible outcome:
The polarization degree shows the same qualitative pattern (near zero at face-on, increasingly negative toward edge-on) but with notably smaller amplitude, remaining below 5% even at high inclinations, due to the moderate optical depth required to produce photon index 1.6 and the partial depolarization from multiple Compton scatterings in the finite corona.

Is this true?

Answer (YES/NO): NO